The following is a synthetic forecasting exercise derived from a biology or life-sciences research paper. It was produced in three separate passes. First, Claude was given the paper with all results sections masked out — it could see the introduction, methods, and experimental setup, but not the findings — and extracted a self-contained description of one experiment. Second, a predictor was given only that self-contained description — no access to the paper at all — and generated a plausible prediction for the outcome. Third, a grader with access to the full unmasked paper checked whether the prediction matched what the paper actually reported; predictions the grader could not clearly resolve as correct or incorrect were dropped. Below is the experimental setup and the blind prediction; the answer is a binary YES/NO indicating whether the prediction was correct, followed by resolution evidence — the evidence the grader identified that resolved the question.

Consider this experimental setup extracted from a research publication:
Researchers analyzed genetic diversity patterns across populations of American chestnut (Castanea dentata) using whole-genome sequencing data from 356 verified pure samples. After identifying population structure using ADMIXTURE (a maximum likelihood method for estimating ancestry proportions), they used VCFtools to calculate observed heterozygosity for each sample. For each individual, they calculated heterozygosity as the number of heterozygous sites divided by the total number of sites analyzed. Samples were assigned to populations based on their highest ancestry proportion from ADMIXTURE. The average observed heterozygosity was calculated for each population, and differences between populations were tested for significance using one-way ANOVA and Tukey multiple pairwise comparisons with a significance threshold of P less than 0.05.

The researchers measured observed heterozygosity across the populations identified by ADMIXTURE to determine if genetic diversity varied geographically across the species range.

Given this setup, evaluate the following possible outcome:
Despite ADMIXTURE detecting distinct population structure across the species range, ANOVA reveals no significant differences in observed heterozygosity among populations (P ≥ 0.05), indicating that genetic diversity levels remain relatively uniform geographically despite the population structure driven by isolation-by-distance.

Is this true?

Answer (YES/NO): NO